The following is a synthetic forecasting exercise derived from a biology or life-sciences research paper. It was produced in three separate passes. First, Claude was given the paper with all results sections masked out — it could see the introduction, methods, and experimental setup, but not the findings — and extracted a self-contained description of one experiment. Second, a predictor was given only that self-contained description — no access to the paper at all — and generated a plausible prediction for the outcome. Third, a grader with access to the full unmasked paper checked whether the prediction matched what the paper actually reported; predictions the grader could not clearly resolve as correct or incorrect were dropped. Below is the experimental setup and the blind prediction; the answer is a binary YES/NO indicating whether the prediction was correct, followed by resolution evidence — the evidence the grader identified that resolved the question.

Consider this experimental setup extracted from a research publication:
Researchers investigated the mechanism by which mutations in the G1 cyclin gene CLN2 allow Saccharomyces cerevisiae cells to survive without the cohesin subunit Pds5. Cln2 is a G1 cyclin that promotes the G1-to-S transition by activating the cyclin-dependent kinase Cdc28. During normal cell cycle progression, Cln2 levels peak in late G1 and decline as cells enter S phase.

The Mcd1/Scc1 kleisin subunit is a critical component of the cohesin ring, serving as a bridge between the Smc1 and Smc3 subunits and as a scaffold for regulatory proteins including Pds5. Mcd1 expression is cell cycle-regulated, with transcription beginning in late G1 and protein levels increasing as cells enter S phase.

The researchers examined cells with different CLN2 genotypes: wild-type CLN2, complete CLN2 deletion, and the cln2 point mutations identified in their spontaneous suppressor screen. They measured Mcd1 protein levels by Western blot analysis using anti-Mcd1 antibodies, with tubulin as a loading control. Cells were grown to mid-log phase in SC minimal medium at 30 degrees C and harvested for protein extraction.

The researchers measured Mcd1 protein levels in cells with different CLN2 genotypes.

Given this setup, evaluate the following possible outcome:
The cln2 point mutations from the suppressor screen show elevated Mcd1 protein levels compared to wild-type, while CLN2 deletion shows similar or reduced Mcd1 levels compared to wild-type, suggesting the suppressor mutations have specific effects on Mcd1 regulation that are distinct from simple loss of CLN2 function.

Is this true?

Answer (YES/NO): NO